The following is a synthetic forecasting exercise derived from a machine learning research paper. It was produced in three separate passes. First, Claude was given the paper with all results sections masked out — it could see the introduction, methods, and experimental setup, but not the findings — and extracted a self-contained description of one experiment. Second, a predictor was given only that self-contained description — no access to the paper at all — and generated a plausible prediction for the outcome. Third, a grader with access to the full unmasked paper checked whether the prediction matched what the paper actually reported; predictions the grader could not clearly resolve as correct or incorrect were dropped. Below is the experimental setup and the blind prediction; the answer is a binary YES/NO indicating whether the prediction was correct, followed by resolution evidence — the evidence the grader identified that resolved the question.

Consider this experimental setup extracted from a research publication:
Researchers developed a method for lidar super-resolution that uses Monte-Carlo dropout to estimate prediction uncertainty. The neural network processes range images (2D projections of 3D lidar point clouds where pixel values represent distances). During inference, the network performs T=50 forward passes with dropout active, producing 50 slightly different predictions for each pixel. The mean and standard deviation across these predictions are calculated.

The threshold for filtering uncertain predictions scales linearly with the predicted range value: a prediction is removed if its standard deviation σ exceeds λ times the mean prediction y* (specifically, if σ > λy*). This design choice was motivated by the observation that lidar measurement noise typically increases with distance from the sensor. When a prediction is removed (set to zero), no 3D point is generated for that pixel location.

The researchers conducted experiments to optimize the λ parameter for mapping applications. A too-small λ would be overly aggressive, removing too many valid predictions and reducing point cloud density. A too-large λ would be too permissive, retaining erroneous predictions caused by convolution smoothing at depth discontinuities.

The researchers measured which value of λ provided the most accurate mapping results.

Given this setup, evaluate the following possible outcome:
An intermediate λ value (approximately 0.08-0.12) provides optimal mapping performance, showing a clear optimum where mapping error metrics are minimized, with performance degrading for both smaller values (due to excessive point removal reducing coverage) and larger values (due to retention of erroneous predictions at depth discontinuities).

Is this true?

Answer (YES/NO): NO